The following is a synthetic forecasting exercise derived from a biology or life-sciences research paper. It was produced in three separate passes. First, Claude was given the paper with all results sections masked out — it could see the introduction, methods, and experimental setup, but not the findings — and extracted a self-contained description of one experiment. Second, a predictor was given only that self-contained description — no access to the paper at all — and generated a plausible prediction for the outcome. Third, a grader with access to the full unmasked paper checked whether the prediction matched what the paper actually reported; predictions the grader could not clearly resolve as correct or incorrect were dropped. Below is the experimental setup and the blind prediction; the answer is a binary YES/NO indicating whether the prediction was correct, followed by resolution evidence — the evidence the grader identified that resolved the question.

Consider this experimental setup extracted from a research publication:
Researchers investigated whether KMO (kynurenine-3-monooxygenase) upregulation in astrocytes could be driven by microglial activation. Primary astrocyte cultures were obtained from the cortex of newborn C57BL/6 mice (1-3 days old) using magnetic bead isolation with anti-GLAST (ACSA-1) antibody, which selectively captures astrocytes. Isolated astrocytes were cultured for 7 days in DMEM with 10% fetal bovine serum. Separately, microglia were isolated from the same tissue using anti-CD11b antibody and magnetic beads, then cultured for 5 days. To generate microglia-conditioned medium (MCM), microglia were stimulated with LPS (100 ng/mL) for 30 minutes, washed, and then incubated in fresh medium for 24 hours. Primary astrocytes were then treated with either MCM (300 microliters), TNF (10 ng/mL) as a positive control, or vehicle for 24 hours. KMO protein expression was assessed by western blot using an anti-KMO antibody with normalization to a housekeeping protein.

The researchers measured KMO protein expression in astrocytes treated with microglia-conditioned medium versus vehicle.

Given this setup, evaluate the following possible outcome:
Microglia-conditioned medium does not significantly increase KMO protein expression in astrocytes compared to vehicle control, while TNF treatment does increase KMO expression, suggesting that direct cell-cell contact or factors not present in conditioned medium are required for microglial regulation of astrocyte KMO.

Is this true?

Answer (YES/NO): NO